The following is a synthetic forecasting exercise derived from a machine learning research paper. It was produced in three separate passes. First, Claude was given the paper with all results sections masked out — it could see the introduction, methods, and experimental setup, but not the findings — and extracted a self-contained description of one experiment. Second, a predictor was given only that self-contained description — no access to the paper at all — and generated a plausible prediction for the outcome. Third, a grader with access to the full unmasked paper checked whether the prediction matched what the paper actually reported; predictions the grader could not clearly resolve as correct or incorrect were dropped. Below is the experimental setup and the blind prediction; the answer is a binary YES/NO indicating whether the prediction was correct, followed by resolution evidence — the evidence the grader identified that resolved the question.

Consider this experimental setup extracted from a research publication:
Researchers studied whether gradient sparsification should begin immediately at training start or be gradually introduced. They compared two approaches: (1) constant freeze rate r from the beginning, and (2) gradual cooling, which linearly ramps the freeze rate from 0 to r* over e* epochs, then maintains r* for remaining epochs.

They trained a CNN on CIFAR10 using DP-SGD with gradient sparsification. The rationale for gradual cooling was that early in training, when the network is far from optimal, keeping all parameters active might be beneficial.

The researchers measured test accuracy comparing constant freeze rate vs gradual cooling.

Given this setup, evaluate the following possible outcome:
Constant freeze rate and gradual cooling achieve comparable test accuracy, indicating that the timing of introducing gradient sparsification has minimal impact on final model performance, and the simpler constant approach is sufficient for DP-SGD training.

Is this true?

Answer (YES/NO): NO